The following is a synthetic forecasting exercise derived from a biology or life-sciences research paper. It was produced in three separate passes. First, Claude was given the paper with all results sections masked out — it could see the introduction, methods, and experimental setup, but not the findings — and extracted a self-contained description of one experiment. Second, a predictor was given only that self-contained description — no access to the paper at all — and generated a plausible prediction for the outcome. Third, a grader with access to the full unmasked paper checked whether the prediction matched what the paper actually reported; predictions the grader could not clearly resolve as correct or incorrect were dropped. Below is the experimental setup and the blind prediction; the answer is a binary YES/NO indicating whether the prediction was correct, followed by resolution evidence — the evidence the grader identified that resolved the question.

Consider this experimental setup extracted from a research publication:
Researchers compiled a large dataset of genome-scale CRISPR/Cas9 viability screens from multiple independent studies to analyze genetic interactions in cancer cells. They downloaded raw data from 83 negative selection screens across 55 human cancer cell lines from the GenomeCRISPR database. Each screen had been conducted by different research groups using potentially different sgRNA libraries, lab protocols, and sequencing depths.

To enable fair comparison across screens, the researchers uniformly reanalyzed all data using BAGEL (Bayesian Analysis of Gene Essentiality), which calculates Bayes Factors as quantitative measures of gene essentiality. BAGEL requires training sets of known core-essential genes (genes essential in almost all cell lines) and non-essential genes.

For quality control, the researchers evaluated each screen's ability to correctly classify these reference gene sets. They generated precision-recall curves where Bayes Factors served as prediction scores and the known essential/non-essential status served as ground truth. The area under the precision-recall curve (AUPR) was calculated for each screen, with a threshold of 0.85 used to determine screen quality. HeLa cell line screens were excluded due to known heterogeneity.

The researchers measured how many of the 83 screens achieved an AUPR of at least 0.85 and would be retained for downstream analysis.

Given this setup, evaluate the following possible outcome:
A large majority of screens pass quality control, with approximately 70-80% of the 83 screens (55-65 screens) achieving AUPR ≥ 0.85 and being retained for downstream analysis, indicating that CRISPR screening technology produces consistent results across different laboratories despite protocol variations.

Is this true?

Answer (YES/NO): NO